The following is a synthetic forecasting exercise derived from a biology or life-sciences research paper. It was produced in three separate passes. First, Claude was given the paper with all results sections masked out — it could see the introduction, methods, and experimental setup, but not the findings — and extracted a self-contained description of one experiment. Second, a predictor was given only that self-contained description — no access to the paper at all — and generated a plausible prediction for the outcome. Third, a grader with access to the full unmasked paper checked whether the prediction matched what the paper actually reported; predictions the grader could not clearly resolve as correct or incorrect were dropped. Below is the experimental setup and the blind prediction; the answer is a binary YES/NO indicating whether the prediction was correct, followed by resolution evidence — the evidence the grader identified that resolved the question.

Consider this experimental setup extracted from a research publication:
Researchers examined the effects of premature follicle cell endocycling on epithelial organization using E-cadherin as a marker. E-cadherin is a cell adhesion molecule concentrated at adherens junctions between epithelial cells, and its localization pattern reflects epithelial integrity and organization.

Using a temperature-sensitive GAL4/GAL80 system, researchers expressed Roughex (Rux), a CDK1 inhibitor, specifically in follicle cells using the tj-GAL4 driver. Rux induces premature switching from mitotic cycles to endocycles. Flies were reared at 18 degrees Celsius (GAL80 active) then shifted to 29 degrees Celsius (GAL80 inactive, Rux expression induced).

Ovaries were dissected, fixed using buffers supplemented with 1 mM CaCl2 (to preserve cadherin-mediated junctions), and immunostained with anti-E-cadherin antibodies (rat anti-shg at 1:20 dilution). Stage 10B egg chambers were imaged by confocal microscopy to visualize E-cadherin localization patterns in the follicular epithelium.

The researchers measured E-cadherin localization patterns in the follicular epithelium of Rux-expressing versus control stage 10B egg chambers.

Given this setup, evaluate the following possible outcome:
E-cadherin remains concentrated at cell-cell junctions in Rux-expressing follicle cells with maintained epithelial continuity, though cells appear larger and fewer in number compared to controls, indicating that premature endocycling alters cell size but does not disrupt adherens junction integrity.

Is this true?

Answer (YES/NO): YES